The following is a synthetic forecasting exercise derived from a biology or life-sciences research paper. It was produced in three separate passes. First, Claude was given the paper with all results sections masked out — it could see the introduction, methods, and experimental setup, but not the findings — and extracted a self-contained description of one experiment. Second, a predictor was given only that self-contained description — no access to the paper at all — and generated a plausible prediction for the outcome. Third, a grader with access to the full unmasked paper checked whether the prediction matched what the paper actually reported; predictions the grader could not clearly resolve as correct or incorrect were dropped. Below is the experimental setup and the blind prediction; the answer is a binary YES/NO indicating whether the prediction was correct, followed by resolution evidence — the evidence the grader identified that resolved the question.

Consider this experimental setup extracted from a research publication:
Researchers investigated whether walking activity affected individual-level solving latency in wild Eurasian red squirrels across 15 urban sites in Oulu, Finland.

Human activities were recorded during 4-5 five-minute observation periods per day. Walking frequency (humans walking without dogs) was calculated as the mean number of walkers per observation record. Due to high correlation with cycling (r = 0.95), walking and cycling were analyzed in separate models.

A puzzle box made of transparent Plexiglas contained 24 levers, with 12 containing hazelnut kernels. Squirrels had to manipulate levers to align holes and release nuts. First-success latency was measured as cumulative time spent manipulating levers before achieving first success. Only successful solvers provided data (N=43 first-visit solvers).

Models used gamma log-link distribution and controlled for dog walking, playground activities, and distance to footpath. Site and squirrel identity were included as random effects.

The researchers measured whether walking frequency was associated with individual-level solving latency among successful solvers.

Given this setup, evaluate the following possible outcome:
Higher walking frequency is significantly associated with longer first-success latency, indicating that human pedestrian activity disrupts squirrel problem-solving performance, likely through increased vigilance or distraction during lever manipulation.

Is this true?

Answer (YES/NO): NO